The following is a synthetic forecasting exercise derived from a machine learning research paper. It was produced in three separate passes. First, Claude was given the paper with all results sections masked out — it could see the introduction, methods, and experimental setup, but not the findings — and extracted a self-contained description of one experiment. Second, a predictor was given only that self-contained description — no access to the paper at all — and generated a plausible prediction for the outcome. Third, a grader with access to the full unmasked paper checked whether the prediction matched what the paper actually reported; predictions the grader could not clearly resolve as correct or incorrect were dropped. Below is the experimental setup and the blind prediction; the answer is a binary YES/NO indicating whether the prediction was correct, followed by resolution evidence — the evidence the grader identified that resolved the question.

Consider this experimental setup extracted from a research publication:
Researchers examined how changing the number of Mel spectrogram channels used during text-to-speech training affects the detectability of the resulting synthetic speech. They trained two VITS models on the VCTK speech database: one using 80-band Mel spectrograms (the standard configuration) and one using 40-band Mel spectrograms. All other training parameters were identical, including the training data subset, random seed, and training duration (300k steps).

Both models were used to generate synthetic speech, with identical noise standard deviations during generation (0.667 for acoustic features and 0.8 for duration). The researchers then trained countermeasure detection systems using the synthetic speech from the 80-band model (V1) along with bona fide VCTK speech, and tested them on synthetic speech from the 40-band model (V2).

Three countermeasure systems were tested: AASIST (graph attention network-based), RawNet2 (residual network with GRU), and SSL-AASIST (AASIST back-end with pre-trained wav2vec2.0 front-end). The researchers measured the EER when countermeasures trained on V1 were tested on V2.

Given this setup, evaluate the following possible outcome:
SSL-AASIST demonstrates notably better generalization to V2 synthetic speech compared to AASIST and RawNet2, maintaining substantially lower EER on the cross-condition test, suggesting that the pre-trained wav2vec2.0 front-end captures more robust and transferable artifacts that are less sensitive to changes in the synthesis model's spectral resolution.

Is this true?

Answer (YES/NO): NO